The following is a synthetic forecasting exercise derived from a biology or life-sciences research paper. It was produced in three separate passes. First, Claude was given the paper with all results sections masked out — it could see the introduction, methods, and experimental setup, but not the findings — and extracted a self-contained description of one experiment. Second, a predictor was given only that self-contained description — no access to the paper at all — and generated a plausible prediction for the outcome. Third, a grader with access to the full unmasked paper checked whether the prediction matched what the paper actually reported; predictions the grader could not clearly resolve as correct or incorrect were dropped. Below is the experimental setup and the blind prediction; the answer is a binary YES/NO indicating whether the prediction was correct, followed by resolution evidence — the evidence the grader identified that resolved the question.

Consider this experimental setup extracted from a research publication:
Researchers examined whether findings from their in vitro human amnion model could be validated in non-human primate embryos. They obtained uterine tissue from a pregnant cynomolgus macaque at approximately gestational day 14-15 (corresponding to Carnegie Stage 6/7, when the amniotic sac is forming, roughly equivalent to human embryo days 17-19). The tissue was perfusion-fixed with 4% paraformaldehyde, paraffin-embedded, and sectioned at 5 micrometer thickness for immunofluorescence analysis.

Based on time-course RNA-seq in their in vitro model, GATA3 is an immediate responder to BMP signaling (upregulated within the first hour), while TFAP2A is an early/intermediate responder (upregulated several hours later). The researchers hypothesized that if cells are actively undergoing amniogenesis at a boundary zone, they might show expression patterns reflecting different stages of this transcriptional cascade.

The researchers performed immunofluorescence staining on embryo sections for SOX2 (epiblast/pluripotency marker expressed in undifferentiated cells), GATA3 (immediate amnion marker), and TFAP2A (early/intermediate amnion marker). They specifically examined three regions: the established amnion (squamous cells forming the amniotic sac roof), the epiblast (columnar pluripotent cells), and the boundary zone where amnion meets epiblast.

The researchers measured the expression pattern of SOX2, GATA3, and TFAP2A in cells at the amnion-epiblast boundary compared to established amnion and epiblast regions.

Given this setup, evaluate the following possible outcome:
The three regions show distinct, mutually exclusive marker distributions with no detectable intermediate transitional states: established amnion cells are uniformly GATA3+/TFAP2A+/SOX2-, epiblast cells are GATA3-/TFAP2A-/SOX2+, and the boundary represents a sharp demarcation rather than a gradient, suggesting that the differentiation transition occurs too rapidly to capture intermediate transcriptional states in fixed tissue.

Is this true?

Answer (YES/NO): NO